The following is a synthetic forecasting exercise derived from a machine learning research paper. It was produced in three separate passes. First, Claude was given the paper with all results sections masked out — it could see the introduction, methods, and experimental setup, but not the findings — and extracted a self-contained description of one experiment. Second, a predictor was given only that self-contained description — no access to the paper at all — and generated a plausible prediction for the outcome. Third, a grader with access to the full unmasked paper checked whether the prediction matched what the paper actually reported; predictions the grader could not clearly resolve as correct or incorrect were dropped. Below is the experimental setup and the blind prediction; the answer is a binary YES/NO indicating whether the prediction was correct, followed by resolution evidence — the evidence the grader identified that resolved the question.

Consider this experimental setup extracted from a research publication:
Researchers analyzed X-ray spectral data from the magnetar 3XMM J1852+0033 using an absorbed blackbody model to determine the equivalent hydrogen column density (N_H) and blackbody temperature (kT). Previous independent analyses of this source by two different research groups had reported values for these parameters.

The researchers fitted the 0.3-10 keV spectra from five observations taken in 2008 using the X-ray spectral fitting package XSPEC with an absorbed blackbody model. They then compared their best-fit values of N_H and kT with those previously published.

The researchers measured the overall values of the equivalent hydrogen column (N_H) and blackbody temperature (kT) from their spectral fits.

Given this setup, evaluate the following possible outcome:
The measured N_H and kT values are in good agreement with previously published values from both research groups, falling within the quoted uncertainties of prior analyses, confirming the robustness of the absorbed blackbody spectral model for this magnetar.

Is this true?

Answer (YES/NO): NO